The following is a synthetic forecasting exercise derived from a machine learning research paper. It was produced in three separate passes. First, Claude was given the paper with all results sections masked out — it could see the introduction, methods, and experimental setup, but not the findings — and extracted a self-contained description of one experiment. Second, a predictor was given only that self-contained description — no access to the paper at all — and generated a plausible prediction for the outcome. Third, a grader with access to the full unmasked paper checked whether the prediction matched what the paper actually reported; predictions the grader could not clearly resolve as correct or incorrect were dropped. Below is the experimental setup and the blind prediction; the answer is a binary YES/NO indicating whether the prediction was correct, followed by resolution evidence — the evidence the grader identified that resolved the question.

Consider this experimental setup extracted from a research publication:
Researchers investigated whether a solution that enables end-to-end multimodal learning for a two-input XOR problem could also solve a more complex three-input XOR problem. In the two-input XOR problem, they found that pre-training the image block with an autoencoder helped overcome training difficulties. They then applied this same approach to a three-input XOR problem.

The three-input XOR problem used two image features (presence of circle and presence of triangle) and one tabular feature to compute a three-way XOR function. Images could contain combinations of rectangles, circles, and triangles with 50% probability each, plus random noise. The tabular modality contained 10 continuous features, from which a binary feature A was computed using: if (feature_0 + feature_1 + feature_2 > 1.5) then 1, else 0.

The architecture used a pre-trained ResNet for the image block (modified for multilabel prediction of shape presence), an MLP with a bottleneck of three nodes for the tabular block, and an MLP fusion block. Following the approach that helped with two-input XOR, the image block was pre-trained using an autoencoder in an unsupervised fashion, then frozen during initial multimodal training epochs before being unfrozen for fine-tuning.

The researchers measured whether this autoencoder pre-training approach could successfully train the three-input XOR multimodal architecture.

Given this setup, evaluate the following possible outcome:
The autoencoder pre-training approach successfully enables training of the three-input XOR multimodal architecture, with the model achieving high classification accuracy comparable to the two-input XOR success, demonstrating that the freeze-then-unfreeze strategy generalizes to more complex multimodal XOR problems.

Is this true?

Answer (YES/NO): NO